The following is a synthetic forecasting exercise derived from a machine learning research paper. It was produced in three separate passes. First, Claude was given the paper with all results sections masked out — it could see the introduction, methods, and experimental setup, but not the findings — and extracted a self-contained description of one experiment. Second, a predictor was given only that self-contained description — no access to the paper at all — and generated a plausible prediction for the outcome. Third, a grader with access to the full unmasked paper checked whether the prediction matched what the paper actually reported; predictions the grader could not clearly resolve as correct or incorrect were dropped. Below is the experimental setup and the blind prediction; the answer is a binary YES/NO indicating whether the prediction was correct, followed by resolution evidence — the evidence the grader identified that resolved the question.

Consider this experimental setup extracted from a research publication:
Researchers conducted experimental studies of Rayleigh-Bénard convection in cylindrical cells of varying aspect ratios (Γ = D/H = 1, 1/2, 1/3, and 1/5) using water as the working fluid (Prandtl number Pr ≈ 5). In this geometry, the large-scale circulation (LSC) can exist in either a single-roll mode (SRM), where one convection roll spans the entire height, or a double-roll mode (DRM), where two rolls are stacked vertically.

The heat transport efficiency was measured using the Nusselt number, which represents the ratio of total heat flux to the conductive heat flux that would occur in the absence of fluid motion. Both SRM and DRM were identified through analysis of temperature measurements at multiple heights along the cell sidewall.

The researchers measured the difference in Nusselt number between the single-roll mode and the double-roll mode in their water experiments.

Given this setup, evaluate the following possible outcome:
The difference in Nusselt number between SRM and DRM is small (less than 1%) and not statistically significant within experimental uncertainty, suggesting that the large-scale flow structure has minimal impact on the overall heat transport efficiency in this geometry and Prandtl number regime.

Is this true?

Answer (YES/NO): NO